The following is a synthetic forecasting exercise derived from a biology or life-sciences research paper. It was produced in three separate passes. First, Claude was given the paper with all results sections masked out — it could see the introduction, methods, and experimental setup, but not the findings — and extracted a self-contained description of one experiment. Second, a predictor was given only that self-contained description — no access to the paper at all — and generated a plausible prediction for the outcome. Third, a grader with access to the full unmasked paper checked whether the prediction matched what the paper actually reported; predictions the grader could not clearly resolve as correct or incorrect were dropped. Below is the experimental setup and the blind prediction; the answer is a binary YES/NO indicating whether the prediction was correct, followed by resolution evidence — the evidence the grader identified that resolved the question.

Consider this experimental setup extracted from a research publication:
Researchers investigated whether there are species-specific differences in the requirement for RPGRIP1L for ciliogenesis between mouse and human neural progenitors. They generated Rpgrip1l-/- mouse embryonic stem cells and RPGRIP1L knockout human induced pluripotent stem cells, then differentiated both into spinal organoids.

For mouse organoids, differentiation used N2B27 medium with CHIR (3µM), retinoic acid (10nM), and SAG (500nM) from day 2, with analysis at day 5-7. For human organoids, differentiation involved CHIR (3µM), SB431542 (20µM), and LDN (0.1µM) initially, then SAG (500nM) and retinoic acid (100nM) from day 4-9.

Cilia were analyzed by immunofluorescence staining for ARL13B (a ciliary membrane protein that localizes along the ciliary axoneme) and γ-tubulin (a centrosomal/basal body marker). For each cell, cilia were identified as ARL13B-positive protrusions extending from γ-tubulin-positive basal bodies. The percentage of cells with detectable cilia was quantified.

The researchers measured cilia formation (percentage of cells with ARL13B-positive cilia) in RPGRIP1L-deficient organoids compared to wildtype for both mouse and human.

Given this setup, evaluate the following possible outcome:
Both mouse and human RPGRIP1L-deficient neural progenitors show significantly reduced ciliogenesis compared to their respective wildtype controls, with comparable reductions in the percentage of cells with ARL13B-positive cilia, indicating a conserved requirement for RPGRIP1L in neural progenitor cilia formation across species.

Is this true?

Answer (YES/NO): NO